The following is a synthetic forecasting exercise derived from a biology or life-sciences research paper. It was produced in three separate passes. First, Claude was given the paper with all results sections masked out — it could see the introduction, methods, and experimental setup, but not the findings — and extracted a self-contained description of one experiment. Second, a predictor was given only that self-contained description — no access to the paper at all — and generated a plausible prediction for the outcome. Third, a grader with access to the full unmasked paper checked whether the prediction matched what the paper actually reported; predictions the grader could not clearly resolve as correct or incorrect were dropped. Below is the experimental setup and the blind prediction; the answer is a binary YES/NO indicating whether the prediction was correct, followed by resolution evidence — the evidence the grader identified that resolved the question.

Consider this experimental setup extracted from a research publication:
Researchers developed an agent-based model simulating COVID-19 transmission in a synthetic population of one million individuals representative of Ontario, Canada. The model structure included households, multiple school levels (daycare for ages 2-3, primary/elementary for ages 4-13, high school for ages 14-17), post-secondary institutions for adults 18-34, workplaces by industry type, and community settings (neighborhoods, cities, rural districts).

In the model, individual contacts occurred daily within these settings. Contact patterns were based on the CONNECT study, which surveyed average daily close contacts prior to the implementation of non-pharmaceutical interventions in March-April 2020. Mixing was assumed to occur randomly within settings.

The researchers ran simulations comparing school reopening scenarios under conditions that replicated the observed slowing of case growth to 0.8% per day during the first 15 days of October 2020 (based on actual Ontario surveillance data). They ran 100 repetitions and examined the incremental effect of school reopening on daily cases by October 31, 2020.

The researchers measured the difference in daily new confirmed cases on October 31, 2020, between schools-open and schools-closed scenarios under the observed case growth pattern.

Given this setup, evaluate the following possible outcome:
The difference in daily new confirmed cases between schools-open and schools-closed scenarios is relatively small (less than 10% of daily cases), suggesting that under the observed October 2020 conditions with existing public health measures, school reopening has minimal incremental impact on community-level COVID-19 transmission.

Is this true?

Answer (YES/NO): YES